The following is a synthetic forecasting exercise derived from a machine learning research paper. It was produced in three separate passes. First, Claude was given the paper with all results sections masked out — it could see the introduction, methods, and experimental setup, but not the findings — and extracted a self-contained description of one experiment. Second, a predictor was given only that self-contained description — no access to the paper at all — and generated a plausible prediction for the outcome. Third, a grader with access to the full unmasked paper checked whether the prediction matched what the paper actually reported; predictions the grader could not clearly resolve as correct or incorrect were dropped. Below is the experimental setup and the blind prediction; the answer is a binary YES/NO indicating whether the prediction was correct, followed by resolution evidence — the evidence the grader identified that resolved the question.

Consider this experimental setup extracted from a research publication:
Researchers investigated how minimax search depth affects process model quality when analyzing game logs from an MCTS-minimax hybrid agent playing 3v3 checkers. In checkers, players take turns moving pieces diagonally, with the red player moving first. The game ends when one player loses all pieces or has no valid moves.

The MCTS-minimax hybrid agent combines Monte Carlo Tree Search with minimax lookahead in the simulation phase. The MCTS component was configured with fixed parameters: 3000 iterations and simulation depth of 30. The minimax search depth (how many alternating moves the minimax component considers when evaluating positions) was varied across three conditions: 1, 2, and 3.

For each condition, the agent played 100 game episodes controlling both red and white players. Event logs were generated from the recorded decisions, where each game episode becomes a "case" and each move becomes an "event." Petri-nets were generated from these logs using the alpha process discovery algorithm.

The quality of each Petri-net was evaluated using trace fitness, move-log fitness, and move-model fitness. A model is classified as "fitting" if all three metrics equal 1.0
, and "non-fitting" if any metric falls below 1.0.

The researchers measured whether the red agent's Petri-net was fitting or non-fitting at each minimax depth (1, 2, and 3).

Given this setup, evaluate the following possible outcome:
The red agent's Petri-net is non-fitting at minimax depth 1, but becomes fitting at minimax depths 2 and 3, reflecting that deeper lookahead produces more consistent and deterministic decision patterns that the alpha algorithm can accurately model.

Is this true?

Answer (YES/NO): NO